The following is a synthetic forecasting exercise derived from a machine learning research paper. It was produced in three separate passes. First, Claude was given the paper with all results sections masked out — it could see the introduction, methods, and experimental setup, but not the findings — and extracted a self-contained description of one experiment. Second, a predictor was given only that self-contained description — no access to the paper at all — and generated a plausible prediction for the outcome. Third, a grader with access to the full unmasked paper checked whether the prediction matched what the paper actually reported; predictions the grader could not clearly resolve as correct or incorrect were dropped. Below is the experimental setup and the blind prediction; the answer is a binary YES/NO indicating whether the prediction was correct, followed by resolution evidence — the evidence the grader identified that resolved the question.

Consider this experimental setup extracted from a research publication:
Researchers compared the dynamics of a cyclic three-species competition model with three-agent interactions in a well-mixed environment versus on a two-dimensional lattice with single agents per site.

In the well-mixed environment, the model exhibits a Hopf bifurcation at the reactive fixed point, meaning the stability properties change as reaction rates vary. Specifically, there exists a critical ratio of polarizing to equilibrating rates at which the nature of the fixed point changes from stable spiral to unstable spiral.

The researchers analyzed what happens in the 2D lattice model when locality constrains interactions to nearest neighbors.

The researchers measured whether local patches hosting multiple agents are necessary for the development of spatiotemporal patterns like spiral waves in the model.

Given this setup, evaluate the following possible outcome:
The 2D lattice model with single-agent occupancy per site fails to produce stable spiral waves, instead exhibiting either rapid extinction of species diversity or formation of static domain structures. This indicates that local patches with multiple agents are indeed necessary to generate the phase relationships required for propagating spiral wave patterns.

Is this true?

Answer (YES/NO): NO